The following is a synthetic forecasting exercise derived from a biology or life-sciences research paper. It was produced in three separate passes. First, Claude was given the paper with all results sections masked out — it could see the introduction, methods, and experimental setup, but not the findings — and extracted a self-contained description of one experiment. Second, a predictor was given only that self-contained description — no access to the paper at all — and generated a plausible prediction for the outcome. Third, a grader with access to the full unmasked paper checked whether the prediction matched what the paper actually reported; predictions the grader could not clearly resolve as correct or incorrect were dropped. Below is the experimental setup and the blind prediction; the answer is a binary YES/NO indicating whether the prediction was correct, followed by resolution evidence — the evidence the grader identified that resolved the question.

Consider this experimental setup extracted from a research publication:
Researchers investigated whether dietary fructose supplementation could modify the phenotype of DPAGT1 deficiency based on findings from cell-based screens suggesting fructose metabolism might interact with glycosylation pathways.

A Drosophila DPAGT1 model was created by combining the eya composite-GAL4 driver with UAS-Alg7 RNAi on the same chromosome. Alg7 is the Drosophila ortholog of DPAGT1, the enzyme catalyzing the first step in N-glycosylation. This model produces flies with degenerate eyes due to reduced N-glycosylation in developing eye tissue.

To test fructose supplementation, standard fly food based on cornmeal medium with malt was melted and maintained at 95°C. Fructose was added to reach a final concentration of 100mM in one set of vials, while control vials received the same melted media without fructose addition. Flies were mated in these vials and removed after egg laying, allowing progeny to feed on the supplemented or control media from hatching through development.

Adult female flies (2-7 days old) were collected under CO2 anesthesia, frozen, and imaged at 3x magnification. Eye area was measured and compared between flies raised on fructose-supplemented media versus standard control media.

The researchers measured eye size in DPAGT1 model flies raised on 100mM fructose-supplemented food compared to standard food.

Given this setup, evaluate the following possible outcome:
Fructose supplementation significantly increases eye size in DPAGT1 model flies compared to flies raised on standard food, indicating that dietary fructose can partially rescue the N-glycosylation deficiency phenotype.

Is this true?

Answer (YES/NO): NO